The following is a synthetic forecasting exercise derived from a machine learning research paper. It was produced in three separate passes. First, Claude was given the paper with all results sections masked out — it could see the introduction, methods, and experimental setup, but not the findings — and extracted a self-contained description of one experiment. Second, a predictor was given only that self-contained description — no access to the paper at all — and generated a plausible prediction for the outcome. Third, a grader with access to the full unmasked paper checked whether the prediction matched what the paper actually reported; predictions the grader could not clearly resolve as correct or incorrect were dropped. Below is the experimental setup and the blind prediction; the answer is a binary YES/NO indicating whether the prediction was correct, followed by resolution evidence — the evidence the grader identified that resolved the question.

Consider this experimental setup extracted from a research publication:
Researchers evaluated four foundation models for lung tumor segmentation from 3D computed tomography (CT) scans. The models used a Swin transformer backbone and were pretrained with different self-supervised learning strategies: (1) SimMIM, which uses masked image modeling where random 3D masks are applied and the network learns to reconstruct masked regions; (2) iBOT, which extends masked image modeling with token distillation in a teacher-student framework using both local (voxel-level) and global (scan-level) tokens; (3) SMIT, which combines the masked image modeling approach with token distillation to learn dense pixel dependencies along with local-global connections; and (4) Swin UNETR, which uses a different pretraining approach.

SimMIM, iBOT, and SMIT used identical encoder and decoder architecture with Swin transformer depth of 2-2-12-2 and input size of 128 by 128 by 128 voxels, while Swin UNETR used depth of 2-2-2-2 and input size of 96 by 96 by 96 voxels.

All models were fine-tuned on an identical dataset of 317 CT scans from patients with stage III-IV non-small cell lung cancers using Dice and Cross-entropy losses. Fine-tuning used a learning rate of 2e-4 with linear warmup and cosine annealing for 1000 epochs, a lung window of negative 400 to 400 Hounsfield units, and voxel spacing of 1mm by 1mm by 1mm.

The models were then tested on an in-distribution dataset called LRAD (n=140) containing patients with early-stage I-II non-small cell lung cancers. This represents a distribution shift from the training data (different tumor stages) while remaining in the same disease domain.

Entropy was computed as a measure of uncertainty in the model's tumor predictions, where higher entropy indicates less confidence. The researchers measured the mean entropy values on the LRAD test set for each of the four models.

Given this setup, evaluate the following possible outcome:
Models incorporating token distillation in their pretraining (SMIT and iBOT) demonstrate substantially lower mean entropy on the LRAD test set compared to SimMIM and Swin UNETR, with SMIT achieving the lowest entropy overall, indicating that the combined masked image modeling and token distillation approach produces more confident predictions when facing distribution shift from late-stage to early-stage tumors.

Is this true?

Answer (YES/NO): NO